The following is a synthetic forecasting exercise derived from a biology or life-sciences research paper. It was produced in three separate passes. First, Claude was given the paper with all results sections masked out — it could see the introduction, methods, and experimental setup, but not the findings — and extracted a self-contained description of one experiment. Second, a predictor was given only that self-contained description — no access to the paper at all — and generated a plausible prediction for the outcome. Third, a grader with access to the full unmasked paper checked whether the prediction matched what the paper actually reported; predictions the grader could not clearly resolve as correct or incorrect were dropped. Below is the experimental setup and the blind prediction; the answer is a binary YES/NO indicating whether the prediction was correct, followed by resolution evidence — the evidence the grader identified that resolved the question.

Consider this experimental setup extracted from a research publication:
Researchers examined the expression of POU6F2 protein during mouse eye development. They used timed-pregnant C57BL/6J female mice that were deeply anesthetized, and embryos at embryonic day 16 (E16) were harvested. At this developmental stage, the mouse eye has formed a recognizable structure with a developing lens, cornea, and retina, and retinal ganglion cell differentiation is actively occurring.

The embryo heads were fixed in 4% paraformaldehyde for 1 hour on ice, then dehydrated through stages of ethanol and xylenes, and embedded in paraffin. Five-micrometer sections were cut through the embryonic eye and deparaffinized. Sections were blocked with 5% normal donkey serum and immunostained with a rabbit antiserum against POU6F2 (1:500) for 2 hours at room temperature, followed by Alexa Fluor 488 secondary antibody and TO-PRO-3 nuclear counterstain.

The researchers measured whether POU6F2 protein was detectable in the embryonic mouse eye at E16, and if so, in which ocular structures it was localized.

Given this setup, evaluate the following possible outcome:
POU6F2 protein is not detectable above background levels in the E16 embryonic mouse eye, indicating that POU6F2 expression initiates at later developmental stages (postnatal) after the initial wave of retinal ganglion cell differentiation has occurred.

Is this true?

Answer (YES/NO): NO